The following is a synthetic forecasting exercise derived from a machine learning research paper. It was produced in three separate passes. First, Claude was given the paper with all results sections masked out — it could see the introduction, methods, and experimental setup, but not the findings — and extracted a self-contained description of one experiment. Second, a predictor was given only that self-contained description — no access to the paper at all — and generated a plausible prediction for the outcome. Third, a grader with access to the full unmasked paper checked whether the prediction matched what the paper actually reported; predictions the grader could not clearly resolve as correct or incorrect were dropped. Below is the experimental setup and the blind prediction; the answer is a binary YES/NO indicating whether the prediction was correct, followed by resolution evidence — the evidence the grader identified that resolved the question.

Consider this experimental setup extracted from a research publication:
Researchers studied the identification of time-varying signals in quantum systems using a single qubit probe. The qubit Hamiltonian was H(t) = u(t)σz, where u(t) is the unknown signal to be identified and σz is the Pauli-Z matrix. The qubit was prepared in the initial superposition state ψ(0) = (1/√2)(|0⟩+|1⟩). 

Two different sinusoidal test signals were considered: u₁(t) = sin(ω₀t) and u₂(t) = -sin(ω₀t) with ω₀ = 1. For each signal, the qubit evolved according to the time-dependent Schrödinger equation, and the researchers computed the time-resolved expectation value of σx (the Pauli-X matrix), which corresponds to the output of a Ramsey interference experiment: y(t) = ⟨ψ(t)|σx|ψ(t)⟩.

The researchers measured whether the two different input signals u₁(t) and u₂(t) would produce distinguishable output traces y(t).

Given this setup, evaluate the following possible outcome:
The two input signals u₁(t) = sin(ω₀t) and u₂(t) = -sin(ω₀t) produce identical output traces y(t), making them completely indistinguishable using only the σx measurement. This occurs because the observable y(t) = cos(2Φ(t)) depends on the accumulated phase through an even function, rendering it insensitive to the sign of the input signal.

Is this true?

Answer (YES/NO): YES